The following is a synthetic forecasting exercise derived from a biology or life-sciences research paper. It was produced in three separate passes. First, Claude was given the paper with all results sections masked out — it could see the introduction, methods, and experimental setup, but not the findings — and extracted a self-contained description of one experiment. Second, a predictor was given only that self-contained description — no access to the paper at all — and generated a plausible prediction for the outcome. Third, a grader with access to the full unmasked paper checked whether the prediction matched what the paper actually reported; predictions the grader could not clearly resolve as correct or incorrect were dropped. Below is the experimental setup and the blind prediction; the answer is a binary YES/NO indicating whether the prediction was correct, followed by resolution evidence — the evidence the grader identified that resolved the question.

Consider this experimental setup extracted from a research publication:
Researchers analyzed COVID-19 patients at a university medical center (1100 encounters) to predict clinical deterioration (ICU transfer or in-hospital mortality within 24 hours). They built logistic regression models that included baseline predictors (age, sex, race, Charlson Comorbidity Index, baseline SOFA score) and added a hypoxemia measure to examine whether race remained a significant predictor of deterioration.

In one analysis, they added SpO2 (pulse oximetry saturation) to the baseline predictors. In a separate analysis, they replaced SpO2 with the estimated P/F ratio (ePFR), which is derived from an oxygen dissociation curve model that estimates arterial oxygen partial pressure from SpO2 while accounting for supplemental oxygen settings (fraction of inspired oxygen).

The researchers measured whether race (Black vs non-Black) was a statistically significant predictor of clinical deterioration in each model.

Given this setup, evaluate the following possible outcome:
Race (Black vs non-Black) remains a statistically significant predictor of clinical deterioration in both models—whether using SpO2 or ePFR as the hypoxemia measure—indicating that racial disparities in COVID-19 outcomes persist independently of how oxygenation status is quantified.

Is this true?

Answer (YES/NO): NO